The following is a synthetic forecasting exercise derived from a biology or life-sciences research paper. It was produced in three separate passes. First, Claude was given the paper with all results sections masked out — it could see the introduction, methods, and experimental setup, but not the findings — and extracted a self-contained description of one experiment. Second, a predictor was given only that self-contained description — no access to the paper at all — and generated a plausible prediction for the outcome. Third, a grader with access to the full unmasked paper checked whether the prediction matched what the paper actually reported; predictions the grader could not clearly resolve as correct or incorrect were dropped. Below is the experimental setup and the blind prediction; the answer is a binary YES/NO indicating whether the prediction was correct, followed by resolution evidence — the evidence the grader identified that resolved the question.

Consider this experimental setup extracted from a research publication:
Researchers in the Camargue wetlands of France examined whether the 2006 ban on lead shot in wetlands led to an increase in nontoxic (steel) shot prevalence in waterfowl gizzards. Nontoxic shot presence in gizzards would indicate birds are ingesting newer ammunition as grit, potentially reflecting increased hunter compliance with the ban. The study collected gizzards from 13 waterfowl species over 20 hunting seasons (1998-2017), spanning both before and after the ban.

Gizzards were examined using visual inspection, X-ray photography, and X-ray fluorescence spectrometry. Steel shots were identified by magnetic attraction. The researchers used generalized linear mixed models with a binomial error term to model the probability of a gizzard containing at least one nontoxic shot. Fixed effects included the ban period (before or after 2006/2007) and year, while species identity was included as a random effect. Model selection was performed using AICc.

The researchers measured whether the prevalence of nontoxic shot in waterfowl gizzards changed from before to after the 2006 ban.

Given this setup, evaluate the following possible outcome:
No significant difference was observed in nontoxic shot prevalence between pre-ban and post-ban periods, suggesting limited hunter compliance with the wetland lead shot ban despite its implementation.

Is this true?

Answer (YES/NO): YES